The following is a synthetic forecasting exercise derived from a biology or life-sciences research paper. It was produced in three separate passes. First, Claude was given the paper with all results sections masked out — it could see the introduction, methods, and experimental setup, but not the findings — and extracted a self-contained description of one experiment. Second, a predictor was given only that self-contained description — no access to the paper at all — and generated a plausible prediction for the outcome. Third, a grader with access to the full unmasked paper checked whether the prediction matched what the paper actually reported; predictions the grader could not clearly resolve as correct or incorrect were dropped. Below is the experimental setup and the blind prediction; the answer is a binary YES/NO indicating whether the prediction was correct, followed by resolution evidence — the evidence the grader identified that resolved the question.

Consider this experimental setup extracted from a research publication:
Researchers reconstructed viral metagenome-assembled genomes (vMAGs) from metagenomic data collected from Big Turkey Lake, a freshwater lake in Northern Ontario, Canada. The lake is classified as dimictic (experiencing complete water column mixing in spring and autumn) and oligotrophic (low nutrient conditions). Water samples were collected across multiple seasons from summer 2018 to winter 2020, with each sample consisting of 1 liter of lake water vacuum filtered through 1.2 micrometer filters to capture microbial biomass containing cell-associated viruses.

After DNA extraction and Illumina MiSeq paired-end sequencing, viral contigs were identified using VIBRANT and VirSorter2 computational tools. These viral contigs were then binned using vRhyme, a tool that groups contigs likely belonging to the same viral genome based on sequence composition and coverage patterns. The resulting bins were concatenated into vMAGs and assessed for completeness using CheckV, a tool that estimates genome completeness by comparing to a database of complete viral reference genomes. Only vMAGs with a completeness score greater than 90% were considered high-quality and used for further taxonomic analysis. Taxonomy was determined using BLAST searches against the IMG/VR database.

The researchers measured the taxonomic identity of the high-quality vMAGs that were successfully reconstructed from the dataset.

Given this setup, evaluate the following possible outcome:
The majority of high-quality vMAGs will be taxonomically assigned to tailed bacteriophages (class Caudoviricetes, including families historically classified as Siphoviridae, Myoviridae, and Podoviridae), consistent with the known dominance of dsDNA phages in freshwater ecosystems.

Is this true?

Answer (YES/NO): YES